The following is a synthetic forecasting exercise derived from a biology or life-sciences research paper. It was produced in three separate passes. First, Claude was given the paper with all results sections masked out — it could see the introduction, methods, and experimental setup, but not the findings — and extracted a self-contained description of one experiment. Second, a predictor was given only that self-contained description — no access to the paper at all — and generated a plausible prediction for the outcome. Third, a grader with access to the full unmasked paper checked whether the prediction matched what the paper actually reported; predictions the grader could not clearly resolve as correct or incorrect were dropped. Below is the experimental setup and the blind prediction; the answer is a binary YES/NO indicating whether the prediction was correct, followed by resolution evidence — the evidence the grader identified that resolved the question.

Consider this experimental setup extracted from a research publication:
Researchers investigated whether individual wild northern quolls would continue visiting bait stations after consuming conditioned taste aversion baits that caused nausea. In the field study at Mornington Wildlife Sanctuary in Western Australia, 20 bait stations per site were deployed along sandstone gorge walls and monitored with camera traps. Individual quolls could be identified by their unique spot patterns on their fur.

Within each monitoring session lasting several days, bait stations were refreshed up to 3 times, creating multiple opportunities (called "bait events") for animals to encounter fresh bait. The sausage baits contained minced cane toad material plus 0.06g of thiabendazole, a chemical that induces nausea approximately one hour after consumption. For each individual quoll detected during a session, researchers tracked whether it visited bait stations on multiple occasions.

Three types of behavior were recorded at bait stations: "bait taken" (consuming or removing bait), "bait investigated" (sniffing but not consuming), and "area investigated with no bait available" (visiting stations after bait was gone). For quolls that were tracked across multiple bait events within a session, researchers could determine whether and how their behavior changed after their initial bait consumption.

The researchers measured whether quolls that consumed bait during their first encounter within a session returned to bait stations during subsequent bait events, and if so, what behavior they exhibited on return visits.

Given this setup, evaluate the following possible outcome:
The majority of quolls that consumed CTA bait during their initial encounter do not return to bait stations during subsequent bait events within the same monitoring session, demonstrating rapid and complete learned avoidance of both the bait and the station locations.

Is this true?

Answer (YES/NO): NO